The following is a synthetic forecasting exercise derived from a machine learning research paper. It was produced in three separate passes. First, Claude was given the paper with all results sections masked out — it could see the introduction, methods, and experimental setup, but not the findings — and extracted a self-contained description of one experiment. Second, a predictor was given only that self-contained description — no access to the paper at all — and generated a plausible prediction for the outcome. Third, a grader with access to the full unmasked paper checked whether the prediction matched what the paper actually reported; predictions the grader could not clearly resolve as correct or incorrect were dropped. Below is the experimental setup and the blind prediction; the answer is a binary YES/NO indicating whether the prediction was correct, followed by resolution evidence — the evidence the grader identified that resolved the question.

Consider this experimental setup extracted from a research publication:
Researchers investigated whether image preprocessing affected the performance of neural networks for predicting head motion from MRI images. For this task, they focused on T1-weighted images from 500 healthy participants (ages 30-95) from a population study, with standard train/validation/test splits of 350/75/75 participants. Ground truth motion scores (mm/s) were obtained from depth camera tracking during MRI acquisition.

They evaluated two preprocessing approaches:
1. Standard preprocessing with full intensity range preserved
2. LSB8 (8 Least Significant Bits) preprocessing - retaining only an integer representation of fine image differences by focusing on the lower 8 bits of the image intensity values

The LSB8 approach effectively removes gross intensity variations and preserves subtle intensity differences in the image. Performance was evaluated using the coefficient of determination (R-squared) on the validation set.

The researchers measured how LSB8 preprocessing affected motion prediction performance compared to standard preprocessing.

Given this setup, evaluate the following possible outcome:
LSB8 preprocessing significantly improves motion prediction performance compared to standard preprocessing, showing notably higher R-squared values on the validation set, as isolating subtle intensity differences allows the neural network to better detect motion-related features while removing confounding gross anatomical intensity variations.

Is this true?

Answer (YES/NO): YES